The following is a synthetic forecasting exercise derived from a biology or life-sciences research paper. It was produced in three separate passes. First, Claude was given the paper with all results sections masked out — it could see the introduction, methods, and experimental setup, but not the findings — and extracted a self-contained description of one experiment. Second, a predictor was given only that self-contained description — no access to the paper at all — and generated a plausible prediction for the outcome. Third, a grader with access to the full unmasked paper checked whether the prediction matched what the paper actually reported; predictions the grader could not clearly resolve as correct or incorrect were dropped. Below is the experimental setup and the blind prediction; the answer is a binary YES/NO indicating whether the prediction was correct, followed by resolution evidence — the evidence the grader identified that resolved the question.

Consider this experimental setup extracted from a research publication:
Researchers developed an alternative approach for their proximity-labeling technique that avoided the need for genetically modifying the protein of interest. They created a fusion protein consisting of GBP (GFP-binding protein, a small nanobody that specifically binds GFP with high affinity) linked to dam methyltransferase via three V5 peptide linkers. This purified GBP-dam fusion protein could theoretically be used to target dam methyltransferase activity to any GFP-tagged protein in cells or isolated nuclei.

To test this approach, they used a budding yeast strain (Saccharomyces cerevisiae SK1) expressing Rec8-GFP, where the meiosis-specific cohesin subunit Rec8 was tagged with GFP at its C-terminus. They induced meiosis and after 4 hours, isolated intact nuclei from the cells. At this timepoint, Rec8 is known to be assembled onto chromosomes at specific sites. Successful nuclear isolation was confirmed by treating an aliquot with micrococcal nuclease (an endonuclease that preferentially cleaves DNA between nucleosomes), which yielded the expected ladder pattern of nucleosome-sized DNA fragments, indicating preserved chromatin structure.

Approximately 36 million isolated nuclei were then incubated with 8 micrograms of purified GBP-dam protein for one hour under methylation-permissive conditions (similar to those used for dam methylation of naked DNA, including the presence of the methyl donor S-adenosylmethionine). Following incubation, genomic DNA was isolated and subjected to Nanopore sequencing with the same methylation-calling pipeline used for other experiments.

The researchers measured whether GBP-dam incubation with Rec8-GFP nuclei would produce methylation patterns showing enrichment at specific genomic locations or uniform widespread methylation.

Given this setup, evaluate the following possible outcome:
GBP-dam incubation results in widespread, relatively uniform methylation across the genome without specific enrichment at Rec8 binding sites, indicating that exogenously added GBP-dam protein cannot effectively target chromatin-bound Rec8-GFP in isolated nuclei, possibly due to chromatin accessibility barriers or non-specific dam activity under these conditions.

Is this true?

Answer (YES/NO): NO